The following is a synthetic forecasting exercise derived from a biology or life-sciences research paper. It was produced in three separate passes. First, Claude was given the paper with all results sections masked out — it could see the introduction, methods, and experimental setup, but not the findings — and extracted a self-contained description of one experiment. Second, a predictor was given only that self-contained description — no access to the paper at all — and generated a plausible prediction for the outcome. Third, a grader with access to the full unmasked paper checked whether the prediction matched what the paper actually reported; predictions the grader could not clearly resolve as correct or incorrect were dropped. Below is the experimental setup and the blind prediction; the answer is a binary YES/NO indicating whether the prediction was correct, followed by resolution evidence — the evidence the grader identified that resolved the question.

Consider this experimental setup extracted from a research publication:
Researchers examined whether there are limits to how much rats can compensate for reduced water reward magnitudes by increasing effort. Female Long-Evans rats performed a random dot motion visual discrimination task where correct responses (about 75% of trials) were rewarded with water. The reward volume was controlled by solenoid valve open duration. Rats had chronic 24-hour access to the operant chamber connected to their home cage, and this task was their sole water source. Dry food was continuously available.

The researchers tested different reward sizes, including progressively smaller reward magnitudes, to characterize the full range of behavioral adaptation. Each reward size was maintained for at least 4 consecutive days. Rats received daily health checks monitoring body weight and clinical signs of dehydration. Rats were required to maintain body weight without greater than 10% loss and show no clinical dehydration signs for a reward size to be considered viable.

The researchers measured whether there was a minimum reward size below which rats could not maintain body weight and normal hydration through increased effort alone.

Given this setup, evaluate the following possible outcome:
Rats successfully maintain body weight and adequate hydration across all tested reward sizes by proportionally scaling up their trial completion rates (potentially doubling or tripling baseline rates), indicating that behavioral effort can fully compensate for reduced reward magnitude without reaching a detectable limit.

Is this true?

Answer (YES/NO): NO